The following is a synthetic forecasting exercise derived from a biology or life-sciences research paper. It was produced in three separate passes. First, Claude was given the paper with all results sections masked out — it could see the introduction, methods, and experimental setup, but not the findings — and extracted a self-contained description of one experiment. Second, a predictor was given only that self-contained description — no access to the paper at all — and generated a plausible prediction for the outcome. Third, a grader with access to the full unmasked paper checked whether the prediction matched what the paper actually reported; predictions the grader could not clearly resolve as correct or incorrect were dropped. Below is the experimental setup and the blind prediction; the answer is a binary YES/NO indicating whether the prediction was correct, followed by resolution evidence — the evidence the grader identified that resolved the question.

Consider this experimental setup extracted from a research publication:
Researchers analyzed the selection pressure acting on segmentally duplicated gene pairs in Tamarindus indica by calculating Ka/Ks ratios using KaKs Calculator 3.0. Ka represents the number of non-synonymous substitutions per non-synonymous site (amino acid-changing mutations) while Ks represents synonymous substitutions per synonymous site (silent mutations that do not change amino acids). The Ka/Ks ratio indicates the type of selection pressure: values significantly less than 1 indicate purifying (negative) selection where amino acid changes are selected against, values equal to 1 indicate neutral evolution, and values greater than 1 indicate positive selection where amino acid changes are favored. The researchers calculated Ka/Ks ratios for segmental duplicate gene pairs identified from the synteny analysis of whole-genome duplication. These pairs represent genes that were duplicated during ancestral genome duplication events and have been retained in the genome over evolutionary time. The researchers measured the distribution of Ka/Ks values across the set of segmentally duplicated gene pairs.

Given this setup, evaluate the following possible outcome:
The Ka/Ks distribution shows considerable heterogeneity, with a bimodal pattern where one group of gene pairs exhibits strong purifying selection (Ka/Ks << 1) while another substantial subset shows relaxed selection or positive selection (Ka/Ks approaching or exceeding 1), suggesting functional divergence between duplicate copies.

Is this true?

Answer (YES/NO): NO